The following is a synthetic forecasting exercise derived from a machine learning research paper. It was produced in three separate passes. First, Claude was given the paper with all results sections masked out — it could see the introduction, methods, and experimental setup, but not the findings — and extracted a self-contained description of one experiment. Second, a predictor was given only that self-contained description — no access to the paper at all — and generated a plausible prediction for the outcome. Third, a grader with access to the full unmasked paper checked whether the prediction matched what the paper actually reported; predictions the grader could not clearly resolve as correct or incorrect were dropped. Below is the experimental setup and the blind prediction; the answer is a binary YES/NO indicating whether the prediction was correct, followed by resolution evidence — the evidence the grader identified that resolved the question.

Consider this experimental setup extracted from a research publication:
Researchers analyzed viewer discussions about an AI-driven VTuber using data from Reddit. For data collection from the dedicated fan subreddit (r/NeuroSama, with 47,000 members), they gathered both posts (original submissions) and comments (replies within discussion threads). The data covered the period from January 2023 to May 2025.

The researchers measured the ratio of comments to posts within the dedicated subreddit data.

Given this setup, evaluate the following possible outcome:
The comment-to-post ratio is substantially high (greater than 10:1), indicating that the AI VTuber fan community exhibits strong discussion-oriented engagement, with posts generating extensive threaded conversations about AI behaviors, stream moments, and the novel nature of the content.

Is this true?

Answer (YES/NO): YES